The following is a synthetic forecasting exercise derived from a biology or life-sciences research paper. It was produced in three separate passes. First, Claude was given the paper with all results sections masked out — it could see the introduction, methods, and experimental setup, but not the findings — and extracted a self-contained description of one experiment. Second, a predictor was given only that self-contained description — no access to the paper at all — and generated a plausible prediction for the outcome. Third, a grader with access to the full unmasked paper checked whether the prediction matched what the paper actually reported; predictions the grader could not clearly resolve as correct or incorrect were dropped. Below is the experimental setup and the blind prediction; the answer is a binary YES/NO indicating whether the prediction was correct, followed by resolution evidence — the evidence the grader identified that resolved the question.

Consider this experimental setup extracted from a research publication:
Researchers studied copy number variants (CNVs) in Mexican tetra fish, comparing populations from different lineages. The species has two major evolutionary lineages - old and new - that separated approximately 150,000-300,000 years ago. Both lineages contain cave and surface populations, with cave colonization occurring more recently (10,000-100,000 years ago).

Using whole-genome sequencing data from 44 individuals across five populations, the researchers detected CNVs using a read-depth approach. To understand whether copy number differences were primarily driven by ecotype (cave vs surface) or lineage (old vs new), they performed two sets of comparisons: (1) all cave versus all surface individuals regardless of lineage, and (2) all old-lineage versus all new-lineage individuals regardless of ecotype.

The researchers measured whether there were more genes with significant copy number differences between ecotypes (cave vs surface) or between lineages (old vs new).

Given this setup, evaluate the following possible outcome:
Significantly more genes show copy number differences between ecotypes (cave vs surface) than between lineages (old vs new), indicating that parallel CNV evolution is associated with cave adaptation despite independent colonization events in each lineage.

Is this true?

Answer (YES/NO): NO